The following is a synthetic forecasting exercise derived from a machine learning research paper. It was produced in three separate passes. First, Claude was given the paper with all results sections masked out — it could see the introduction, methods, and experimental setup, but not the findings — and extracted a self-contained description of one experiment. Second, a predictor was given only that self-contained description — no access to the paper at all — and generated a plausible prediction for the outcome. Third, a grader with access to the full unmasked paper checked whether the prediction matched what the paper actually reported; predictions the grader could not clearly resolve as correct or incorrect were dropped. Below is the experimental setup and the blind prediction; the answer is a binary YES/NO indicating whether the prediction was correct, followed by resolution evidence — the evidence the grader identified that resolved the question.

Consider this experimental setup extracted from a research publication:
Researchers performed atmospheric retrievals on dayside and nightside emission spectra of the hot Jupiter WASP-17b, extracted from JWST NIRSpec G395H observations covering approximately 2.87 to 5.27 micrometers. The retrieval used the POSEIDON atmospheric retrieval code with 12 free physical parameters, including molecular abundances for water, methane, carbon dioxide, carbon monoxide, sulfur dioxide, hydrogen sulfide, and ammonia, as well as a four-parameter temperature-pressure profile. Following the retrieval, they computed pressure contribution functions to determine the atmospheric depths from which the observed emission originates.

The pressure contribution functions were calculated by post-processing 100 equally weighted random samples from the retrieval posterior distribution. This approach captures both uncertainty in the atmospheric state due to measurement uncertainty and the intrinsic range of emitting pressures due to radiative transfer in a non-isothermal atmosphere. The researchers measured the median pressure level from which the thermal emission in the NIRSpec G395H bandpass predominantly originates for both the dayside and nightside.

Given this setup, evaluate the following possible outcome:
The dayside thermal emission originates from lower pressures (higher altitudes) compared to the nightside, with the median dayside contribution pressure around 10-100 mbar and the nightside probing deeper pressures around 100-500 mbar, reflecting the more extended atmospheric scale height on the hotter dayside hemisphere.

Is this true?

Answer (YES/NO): NO